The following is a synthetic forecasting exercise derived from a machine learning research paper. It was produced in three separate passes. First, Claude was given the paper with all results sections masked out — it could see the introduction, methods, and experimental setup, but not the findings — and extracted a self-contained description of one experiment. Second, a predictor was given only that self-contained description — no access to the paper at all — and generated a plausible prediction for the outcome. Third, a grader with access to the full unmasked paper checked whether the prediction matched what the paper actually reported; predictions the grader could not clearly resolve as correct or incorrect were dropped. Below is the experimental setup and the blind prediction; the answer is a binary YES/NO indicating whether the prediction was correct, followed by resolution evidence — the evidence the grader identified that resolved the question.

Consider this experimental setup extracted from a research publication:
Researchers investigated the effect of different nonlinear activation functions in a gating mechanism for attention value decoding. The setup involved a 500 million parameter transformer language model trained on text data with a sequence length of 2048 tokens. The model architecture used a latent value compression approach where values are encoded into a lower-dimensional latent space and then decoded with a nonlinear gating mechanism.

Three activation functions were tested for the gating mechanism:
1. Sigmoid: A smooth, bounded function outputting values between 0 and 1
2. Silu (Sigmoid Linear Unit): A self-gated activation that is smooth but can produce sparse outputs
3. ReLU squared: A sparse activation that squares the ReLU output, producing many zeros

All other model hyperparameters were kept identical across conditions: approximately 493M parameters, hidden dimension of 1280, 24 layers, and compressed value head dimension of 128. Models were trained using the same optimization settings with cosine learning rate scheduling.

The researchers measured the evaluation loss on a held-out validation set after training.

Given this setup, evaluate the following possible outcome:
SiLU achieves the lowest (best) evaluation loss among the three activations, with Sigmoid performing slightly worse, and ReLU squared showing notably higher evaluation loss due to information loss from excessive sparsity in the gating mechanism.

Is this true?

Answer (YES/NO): NO